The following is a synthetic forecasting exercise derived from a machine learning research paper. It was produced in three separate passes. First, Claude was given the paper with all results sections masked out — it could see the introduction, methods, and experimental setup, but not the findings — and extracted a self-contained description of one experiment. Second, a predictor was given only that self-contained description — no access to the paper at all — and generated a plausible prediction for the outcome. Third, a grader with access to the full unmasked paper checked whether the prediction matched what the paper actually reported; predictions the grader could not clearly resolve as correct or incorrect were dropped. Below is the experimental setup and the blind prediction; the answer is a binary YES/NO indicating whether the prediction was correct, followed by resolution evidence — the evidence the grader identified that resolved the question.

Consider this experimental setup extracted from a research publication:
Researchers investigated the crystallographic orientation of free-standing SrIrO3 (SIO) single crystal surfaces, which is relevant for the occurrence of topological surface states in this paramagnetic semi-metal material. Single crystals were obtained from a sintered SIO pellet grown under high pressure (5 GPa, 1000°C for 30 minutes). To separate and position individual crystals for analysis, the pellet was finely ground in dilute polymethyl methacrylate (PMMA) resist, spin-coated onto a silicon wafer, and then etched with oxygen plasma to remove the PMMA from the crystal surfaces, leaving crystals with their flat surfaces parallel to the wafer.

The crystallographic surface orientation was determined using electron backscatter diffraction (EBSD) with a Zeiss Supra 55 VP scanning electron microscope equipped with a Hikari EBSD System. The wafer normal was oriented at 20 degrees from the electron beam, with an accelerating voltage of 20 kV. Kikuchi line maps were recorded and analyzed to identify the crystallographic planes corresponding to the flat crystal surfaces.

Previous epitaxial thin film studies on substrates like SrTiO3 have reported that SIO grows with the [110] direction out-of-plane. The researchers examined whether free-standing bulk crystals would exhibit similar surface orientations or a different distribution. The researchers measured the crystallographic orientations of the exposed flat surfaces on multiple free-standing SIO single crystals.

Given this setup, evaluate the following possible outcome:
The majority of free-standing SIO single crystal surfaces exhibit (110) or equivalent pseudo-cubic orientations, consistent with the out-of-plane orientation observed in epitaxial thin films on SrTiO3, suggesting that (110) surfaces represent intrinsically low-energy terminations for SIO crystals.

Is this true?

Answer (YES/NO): NO